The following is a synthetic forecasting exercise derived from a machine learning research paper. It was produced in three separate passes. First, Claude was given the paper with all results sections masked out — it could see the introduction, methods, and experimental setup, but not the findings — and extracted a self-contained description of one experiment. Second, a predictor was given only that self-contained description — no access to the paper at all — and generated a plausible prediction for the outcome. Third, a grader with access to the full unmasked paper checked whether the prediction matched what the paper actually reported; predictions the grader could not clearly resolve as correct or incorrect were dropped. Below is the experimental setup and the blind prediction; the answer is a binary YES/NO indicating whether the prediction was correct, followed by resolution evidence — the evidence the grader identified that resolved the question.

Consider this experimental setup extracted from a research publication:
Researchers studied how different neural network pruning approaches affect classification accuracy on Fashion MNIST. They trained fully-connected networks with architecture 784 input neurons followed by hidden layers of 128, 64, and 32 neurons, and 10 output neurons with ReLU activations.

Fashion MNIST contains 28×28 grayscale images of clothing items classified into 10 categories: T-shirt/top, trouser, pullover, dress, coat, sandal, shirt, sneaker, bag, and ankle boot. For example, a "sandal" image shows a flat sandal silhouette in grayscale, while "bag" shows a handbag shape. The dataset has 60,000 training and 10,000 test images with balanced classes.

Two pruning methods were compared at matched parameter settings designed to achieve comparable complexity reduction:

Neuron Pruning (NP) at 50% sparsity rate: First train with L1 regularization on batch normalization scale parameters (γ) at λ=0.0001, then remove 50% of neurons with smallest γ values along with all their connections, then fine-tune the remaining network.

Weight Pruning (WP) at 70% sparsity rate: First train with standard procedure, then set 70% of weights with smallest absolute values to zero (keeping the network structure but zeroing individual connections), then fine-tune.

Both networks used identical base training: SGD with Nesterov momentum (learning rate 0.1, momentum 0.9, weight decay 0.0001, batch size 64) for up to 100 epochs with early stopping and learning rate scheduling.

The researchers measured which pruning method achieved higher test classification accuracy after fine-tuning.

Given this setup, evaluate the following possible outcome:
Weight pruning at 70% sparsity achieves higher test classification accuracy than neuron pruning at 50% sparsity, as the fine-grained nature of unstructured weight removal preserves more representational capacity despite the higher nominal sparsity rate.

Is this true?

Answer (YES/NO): YES